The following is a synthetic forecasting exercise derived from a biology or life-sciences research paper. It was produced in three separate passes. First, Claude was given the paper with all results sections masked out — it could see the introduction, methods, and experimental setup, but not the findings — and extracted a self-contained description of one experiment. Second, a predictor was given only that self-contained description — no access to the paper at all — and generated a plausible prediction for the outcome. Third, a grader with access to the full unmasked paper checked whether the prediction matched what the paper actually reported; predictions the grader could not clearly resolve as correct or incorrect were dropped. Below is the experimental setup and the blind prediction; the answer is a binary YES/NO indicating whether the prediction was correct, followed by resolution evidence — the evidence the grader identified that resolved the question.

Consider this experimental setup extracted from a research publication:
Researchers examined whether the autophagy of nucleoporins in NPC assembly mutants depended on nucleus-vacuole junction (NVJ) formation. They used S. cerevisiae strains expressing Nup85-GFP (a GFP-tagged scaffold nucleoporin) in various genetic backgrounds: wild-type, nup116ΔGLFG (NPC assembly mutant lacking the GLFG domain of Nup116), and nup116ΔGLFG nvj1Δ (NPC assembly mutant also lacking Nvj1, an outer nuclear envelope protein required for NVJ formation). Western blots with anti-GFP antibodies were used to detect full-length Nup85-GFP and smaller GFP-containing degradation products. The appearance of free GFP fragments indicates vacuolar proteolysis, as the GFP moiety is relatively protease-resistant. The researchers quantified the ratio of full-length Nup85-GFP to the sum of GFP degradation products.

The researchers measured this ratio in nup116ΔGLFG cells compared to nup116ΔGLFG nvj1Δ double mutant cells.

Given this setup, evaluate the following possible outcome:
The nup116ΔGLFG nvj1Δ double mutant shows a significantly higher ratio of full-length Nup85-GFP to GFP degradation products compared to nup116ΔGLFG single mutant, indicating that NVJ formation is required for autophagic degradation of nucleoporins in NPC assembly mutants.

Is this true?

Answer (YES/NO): YES